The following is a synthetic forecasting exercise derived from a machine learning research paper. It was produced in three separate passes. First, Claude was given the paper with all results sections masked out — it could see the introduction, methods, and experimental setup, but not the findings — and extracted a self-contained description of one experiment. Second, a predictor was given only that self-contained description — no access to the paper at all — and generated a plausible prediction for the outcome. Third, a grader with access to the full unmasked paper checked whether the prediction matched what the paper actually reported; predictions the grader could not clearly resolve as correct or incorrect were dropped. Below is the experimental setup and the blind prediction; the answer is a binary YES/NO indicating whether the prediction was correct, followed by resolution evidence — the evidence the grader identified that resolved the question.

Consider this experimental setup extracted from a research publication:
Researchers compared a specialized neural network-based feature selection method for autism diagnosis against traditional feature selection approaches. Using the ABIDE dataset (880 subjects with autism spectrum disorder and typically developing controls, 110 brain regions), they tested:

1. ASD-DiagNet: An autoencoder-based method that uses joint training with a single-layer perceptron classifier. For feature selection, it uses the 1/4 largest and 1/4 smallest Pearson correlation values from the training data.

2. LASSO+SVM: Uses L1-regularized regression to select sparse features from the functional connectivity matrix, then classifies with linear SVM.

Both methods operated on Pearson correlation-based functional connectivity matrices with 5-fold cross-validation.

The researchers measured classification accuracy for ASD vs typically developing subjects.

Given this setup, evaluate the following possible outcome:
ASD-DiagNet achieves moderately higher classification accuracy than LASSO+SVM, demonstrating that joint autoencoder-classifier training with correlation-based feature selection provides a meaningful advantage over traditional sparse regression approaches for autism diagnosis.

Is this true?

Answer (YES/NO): NO